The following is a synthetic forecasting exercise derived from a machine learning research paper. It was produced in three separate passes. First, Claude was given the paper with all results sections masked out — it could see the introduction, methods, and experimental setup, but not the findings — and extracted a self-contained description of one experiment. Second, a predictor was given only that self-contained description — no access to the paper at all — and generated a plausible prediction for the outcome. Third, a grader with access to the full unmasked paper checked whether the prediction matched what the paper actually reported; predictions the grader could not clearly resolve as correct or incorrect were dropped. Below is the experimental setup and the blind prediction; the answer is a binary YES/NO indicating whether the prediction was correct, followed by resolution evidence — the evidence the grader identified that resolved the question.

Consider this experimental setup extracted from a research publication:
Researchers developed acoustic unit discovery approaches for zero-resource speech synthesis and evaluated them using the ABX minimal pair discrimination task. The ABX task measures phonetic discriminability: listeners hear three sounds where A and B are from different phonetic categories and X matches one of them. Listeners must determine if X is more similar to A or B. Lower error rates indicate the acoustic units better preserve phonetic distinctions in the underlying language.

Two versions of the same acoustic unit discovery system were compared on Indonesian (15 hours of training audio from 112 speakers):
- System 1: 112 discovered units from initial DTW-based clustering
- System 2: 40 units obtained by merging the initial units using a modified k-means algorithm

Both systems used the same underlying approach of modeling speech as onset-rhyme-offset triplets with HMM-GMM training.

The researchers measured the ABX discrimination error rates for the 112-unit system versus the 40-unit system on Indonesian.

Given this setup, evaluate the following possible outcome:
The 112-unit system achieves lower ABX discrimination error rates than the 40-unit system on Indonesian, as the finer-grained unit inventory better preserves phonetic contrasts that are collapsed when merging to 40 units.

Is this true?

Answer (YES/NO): NO